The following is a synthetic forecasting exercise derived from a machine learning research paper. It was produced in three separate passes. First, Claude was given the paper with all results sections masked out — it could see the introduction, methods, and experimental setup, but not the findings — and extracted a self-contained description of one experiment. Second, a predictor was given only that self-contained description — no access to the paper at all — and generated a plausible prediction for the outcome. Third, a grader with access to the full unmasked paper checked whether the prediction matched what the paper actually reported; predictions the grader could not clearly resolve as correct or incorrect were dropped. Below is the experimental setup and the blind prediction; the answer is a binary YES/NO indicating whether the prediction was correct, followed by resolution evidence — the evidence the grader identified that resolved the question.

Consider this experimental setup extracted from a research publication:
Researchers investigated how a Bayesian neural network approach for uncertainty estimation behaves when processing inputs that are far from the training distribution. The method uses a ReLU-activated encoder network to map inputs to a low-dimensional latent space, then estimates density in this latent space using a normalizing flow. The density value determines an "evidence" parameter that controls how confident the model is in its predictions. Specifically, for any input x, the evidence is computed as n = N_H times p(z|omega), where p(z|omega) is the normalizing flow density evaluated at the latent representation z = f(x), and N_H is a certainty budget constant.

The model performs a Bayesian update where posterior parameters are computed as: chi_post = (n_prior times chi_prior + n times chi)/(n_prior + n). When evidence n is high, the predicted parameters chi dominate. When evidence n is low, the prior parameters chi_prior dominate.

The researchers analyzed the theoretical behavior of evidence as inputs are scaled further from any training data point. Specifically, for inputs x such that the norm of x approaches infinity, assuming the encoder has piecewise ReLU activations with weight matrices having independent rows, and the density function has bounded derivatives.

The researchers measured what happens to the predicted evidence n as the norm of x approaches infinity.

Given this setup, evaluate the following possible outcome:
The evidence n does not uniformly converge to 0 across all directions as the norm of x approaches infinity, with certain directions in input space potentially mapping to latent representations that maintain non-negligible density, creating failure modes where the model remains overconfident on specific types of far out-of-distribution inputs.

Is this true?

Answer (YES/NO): NO